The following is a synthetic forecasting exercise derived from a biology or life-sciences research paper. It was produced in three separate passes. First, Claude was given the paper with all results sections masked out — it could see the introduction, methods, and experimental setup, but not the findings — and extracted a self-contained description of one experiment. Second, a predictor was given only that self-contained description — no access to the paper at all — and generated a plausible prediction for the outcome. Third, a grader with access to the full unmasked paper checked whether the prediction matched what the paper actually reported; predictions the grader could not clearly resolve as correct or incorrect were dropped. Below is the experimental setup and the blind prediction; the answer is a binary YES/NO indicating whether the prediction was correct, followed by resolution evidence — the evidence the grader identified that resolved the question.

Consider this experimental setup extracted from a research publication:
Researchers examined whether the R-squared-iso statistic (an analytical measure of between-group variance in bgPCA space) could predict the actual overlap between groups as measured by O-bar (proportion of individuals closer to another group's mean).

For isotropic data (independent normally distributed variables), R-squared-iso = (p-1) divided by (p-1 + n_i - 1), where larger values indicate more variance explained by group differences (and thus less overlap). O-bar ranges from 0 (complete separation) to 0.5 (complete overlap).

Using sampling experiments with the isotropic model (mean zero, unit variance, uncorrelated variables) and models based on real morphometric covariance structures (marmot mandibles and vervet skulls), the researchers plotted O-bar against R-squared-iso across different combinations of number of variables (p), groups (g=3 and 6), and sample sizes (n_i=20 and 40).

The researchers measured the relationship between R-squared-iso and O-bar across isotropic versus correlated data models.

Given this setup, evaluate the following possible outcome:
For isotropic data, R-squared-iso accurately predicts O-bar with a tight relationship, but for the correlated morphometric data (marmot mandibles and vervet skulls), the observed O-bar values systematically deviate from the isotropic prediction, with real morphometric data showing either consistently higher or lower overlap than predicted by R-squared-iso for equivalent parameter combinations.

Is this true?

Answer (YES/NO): YES